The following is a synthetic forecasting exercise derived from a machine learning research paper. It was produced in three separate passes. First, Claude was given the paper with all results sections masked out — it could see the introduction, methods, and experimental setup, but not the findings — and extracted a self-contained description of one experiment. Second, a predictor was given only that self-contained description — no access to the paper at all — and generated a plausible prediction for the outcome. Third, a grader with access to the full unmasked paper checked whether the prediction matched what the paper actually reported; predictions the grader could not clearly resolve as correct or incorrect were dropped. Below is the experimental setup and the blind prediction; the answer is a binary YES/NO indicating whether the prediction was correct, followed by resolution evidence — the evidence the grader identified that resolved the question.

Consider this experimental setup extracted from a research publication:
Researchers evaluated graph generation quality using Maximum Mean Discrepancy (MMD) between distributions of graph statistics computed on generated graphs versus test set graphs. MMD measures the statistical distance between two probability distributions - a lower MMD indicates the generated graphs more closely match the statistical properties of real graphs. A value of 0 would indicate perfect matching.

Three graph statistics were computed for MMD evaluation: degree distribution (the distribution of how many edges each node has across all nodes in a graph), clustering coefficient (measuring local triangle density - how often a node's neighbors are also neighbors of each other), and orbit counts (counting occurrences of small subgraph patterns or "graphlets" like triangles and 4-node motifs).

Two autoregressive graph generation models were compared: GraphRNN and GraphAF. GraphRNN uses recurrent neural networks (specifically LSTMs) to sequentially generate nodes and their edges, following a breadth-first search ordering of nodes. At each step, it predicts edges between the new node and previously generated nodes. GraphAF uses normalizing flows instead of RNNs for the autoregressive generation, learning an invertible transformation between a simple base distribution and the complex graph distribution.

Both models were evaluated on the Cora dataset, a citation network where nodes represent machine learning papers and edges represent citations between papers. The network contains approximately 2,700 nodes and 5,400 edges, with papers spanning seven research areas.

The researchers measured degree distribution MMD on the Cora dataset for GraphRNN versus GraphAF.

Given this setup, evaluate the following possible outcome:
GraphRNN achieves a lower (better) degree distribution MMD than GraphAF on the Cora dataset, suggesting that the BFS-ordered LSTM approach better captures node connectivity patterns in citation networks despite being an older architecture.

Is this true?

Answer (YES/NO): NO